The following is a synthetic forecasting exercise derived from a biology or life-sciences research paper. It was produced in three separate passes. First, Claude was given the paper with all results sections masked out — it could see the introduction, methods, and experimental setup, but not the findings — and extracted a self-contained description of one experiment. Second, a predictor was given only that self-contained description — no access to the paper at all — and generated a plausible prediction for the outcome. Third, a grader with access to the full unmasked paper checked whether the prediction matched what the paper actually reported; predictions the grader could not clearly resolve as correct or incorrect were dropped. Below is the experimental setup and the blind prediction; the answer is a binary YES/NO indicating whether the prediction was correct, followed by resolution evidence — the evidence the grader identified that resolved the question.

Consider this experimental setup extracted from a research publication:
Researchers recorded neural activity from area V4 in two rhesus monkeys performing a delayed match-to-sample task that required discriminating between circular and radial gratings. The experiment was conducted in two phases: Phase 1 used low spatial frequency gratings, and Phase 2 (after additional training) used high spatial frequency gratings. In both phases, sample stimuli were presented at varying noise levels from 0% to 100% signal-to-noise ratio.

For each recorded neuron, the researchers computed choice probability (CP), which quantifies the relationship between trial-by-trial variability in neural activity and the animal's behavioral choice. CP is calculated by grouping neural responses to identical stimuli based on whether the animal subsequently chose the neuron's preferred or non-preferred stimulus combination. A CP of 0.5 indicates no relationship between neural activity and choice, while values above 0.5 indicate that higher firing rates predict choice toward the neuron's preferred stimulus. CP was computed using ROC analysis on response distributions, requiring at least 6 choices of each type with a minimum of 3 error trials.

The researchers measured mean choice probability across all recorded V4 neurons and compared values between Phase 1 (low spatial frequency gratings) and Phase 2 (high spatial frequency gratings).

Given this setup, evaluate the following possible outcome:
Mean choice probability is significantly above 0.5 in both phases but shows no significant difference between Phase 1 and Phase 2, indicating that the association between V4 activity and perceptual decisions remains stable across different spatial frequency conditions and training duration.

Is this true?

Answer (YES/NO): NO